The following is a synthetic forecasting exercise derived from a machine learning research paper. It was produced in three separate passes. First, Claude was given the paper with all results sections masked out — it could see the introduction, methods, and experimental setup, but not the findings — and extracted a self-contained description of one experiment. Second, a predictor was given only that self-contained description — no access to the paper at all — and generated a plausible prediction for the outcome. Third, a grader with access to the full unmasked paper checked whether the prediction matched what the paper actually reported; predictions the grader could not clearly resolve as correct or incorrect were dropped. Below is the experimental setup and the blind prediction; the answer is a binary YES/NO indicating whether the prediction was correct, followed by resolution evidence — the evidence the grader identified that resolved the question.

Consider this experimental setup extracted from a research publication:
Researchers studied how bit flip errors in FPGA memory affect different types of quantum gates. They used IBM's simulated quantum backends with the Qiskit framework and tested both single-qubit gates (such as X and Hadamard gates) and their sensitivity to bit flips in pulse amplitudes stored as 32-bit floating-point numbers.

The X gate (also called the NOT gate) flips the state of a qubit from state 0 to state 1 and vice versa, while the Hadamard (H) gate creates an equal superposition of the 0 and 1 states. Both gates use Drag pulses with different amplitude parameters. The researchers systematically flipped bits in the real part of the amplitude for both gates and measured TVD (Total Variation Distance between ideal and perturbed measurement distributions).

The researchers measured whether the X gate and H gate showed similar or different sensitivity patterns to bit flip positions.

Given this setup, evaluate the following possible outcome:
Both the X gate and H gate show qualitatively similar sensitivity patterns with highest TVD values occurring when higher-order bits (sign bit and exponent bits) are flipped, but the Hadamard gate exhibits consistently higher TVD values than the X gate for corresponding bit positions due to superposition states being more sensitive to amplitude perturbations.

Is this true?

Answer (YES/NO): NO